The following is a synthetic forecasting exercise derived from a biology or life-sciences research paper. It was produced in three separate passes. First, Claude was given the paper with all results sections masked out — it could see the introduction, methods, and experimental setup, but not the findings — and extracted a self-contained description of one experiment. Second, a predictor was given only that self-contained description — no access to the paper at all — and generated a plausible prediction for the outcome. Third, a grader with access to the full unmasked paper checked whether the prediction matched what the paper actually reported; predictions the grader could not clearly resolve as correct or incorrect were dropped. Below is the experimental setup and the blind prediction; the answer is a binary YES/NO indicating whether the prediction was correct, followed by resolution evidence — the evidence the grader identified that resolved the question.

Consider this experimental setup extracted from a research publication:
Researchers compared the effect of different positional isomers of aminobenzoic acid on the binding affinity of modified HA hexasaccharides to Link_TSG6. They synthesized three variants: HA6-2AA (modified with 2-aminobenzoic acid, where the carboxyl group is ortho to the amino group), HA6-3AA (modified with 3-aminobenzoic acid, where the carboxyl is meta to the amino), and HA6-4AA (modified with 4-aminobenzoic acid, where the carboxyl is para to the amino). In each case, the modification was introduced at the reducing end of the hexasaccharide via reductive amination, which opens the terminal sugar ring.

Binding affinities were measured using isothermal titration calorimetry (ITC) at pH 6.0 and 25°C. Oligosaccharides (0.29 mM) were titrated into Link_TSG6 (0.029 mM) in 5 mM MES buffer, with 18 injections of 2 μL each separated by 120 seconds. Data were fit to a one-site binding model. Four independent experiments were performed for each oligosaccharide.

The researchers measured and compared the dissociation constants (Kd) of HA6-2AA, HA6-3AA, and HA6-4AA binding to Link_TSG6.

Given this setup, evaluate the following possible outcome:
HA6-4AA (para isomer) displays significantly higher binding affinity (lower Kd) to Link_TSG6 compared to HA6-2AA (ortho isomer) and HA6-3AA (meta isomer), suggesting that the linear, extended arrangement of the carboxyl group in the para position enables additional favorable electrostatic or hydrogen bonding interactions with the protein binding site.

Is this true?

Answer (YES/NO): NO